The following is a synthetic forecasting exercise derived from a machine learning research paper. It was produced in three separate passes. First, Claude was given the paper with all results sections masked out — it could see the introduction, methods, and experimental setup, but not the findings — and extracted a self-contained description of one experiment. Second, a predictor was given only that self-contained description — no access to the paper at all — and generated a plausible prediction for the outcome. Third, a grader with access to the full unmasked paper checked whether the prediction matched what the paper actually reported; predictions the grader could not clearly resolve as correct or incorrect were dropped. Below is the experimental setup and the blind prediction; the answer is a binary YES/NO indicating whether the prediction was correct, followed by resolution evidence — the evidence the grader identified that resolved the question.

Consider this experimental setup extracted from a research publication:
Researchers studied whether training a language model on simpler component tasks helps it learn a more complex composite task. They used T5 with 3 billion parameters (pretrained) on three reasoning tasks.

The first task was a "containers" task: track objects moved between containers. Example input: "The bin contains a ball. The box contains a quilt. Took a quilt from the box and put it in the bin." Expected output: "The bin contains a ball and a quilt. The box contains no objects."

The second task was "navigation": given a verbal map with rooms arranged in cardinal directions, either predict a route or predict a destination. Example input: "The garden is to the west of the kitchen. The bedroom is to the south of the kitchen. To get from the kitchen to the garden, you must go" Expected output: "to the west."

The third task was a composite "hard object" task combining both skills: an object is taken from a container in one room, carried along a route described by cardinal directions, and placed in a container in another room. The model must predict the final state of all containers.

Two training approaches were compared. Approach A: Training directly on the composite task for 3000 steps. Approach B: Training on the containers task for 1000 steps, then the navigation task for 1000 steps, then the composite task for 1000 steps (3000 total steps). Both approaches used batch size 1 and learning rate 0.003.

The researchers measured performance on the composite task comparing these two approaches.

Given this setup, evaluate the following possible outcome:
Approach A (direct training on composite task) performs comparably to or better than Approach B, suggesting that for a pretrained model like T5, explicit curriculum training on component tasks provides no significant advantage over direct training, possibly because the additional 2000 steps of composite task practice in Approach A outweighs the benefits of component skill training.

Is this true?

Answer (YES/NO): NO